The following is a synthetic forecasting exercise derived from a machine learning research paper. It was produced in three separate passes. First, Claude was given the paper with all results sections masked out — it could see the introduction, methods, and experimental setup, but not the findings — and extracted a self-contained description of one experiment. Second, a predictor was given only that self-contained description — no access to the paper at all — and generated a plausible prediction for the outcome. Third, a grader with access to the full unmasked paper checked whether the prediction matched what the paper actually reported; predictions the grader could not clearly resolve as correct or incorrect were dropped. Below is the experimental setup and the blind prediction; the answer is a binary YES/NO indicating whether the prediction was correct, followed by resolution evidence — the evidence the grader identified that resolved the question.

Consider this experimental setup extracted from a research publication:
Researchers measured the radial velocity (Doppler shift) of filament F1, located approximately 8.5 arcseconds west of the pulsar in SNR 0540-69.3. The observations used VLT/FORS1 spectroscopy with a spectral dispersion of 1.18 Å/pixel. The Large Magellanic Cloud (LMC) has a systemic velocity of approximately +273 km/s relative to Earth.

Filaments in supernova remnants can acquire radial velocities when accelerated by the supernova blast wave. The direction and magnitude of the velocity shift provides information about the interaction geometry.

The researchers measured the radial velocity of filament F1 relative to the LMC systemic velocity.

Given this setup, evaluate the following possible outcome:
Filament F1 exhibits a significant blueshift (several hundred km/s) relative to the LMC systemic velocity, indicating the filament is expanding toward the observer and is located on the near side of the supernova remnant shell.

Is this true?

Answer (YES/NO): NO